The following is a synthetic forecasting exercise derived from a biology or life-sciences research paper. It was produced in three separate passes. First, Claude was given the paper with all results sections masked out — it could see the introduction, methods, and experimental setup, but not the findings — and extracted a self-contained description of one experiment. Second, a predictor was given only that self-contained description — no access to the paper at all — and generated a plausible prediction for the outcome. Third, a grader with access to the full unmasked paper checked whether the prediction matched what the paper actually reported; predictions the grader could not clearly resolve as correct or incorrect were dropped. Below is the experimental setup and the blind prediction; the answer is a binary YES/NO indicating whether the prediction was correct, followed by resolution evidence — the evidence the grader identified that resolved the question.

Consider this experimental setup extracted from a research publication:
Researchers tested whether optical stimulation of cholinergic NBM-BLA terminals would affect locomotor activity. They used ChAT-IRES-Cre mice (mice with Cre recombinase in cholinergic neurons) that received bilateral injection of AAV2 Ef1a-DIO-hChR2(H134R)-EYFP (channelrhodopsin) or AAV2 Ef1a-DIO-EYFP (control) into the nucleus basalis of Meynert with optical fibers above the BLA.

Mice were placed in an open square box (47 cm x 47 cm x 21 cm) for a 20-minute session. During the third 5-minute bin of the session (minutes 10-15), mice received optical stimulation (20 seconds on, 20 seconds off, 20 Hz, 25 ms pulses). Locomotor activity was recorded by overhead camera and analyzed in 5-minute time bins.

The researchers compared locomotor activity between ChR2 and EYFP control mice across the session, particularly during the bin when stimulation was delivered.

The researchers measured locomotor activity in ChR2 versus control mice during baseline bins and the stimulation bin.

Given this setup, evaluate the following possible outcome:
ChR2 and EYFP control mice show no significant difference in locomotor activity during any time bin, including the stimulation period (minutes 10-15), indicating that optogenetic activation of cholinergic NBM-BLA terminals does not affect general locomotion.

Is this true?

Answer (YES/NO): YES